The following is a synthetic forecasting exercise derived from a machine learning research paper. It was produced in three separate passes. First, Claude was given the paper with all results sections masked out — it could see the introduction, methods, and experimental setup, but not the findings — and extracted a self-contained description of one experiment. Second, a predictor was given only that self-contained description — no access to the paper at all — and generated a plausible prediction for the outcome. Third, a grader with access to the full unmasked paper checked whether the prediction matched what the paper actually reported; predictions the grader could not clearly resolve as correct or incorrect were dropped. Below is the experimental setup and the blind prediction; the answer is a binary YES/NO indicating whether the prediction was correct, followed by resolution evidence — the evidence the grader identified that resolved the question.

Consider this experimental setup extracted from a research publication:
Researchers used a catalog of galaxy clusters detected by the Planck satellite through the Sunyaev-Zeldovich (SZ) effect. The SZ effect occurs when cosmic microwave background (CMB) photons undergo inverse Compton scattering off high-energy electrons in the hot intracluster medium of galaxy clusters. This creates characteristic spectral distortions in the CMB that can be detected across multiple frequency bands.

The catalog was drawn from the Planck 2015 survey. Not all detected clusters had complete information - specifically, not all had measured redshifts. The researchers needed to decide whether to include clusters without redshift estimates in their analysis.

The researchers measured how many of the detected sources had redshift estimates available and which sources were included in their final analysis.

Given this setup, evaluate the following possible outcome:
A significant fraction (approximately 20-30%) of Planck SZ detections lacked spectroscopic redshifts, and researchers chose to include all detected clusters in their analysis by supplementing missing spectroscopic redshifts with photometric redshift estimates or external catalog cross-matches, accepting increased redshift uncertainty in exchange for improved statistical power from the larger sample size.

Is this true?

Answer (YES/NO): NO